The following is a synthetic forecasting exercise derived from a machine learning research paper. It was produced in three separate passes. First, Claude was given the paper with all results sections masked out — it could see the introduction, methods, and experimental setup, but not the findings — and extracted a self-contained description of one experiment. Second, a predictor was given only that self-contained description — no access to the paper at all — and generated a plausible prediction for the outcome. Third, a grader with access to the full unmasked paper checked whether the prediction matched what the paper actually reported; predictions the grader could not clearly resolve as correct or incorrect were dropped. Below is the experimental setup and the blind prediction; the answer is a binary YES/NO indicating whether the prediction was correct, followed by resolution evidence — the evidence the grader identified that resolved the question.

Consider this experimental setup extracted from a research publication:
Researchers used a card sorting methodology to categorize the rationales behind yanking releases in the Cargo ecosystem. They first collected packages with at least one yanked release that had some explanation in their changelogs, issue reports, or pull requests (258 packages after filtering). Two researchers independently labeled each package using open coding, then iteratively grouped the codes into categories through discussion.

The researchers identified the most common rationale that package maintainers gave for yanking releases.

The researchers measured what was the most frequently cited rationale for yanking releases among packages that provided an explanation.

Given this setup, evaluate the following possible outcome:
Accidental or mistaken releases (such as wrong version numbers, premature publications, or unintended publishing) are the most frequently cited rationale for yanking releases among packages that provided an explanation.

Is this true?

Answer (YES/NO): NO